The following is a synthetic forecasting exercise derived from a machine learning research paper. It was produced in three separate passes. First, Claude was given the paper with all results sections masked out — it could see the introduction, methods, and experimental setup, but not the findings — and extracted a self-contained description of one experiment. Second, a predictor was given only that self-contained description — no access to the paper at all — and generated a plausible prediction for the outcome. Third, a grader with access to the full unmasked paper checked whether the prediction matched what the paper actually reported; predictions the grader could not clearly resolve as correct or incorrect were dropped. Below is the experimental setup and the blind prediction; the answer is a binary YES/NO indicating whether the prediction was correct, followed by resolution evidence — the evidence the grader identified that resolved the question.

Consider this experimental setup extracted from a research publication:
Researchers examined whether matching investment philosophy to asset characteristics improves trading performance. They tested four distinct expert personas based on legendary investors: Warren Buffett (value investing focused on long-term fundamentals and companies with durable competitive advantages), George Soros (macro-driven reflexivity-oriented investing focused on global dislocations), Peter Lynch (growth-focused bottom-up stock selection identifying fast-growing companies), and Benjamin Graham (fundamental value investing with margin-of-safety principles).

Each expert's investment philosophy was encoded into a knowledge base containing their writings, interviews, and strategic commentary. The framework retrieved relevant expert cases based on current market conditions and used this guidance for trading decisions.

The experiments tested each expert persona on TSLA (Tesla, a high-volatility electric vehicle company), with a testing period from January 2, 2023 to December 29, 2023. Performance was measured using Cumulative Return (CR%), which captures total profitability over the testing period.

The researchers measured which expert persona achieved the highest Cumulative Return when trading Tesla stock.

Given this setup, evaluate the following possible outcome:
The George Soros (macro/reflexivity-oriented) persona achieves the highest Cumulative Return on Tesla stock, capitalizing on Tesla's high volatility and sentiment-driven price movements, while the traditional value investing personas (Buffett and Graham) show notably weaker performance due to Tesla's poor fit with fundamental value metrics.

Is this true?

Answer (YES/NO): NO